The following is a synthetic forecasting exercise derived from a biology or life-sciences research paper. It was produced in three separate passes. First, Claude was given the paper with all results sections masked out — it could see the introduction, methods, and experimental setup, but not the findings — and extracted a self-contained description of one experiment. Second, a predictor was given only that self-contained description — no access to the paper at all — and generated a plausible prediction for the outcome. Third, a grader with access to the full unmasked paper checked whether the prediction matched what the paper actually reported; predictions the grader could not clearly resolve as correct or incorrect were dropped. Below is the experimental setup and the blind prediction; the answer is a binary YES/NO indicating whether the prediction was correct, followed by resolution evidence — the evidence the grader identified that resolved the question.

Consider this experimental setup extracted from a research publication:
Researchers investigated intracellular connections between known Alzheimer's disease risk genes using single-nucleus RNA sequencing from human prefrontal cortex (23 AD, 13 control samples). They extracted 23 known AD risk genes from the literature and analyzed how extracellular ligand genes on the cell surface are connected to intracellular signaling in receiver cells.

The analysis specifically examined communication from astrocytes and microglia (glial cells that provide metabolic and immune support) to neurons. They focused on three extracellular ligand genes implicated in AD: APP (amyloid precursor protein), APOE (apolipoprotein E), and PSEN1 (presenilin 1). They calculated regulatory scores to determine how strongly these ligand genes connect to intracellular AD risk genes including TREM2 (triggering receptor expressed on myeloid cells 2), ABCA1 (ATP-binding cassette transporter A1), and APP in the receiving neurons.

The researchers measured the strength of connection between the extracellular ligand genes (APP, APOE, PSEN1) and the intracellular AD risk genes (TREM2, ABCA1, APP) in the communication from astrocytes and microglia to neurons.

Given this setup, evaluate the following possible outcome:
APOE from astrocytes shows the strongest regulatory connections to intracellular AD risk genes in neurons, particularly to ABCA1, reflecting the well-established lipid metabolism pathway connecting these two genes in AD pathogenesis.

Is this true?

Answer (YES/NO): NO